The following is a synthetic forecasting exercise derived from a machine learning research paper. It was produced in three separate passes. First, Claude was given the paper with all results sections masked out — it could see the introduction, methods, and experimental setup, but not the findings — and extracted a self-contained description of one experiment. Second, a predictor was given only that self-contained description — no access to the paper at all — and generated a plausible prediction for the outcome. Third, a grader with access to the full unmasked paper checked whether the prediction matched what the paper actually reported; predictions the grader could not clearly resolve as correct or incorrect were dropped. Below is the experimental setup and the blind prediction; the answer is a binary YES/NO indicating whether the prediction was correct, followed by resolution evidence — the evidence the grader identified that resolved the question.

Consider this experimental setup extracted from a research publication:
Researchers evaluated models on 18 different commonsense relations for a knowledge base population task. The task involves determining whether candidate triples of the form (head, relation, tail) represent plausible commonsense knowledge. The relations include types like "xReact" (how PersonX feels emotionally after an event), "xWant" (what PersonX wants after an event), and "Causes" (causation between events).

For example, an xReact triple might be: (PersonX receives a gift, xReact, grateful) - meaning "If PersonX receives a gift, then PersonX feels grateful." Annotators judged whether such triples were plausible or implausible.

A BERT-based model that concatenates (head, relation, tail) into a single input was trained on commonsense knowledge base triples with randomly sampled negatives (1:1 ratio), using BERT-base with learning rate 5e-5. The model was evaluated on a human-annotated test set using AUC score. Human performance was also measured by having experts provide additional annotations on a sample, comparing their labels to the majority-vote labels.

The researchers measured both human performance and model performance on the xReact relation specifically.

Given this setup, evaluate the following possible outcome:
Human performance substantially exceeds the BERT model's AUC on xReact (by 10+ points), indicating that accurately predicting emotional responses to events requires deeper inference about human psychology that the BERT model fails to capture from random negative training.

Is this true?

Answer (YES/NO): YES